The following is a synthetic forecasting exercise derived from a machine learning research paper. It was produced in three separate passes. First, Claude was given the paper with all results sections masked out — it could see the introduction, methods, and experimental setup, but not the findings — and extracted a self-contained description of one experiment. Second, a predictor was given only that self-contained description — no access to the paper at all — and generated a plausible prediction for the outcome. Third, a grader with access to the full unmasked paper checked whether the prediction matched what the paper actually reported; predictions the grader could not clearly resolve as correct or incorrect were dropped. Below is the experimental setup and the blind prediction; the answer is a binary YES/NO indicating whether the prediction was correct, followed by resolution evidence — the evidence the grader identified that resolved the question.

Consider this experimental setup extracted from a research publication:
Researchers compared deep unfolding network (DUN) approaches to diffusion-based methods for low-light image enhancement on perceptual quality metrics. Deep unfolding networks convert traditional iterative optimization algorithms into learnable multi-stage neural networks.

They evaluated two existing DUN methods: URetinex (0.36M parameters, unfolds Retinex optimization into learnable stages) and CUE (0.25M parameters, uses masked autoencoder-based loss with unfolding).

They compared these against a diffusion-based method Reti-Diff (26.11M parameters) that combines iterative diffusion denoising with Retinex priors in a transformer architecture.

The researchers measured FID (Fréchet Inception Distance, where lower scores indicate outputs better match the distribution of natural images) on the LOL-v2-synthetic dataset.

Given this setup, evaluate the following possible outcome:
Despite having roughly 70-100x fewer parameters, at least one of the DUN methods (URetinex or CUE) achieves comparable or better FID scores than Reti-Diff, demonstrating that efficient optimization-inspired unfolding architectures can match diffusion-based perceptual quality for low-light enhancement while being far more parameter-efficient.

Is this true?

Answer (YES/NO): NO